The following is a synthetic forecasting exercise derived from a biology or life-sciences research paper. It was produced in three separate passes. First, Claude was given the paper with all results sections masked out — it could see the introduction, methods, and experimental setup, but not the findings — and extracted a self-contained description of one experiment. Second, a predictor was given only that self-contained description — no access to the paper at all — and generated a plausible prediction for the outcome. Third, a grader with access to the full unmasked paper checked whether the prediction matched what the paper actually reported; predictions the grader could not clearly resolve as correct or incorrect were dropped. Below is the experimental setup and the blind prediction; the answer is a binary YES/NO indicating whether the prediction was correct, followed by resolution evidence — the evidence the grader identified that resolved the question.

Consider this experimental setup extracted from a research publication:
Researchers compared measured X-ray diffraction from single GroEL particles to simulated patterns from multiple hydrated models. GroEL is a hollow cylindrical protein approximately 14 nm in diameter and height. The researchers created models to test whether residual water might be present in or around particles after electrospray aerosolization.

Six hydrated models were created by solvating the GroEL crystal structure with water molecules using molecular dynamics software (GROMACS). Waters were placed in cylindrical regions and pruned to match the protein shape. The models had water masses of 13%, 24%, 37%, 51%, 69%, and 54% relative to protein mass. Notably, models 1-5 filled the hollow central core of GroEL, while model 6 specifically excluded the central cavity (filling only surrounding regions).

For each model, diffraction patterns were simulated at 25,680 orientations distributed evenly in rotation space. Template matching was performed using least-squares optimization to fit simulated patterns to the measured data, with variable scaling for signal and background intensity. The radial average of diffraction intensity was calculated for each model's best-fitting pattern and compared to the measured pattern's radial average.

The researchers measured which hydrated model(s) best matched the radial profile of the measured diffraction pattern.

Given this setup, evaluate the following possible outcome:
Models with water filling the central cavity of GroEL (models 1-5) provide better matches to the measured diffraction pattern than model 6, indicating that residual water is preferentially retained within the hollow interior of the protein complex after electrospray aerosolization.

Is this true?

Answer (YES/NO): YES